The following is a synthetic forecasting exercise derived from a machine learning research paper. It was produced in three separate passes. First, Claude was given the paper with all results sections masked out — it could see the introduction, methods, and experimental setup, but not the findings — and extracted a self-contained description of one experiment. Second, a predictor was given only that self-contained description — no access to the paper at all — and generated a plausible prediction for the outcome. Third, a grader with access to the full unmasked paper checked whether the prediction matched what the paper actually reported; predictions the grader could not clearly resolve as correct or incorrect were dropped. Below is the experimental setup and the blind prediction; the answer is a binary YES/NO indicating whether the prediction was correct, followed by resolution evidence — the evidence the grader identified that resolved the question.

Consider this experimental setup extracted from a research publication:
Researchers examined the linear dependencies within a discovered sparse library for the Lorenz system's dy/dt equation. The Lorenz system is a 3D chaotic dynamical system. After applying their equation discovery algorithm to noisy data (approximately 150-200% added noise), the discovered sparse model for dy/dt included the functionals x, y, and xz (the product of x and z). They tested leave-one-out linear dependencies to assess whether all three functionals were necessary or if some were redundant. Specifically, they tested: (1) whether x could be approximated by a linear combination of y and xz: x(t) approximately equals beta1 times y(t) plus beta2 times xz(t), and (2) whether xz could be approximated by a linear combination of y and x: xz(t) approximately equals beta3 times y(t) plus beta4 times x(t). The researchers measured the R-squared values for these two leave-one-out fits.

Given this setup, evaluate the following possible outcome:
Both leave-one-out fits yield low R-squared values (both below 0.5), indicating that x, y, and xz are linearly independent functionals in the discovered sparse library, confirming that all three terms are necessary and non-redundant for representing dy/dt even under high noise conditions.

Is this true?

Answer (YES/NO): NO